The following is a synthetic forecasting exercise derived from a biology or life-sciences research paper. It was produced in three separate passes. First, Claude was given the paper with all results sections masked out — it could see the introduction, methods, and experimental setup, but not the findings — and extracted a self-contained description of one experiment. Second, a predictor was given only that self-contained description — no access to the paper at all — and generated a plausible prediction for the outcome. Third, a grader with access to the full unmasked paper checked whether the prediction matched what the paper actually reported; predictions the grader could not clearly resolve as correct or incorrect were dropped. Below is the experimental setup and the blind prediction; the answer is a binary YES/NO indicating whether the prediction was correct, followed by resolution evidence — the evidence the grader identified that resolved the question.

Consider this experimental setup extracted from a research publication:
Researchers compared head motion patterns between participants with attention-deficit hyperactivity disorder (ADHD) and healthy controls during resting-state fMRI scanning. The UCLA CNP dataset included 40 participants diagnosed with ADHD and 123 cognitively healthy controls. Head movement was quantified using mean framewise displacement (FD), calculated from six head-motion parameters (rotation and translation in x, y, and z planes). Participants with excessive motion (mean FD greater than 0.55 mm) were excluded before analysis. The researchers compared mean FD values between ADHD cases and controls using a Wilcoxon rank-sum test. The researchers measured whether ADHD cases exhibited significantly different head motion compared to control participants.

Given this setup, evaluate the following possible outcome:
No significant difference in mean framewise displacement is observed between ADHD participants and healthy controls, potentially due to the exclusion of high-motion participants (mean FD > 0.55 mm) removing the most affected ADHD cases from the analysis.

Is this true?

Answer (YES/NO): YES